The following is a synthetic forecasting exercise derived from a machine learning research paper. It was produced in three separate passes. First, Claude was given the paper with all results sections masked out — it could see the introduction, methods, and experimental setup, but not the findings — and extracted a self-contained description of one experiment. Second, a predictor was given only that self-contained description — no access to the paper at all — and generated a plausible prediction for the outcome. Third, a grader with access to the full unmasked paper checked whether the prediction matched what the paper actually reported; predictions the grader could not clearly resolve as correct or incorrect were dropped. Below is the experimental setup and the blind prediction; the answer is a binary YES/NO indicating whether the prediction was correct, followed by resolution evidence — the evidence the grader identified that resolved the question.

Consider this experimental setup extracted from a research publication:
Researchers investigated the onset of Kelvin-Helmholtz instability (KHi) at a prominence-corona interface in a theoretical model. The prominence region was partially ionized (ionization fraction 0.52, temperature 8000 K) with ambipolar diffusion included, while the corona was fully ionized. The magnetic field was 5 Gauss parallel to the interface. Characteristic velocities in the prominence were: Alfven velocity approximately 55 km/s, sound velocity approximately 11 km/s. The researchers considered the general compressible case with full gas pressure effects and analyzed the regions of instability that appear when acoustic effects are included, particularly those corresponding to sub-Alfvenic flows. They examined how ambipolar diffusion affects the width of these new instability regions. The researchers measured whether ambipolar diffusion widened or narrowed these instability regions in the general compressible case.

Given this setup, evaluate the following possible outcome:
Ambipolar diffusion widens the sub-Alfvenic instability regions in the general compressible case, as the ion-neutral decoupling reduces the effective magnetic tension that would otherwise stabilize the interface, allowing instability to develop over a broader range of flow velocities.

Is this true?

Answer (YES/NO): YES